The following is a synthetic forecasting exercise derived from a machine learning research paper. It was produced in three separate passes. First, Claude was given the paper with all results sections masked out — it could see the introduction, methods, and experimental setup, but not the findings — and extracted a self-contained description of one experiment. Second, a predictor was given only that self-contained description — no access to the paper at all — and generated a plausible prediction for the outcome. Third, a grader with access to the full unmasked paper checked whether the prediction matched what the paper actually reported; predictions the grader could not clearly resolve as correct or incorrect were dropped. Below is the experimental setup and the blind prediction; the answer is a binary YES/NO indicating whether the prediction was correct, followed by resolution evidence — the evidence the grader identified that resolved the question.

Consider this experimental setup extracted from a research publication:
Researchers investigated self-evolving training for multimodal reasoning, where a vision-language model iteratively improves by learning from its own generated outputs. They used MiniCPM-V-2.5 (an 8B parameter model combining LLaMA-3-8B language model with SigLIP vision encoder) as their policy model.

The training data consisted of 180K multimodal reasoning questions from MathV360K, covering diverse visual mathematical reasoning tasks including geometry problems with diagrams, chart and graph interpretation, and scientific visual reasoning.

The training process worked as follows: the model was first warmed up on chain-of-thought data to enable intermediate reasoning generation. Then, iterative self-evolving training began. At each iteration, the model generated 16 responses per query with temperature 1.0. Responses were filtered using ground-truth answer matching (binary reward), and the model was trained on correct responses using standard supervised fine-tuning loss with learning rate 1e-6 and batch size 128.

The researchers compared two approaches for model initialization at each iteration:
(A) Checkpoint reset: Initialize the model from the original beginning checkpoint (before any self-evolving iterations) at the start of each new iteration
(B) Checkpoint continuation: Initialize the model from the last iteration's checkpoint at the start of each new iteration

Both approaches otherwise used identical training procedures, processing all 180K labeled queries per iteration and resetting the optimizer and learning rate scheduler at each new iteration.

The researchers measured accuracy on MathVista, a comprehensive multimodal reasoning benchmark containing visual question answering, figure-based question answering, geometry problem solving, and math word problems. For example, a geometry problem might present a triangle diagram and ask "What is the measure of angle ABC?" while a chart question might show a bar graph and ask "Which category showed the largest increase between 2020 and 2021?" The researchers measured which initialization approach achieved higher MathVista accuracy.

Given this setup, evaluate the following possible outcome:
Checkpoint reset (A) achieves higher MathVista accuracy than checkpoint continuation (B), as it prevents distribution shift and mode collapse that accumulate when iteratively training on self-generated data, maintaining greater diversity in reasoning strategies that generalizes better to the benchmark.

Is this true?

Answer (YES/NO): NO